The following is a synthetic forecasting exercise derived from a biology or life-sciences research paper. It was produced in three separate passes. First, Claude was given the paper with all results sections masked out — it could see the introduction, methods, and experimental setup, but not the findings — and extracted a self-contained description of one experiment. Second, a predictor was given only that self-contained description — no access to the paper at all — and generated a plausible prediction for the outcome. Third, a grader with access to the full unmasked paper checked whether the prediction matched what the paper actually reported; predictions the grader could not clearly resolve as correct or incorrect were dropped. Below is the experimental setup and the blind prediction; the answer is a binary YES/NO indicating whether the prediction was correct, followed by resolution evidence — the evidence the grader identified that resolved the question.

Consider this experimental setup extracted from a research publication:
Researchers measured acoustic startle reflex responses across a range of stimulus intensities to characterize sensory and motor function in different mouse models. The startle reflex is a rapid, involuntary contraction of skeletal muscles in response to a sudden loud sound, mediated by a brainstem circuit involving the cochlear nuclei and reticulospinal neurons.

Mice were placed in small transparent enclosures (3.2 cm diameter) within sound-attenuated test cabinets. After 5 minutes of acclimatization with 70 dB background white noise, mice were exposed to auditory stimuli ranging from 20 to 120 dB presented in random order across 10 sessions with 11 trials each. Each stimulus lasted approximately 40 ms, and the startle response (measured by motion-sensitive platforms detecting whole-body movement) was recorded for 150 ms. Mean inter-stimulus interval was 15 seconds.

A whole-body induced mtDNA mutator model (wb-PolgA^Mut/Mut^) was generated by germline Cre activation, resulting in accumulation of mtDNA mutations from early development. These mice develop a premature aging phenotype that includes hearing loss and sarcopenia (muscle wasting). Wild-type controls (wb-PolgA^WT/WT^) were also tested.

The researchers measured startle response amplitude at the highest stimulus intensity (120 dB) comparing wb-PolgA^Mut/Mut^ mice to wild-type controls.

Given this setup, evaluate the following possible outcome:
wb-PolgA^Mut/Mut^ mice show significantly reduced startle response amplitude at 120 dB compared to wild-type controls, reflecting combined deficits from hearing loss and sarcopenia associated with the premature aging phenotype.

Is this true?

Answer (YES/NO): NO